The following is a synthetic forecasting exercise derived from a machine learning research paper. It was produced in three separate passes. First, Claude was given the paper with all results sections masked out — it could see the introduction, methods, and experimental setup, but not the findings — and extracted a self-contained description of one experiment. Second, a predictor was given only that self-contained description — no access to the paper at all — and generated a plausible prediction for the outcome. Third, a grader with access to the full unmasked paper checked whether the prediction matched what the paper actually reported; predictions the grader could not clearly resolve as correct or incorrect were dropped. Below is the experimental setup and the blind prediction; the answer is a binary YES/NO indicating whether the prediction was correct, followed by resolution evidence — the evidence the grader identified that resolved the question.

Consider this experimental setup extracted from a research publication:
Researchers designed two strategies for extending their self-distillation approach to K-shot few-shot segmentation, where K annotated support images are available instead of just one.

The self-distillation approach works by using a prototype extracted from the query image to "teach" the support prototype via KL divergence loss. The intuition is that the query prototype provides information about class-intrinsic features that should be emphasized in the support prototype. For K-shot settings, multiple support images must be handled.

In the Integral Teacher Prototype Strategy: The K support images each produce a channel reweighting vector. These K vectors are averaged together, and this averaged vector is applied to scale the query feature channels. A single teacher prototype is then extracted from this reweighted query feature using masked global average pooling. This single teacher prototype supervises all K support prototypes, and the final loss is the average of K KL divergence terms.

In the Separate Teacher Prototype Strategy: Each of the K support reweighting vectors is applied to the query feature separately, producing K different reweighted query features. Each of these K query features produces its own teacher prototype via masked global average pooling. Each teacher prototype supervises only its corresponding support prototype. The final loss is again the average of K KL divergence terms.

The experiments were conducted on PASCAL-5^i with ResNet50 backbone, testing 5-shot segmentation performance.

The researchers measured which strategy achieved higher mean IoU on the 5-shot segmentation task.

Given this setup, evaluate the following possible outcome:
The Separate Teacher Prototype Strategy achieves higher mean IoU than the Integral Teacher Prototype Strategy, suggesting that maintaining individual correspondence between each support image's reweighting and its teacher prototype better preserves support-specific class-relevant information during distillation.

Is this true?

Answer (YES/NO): YES